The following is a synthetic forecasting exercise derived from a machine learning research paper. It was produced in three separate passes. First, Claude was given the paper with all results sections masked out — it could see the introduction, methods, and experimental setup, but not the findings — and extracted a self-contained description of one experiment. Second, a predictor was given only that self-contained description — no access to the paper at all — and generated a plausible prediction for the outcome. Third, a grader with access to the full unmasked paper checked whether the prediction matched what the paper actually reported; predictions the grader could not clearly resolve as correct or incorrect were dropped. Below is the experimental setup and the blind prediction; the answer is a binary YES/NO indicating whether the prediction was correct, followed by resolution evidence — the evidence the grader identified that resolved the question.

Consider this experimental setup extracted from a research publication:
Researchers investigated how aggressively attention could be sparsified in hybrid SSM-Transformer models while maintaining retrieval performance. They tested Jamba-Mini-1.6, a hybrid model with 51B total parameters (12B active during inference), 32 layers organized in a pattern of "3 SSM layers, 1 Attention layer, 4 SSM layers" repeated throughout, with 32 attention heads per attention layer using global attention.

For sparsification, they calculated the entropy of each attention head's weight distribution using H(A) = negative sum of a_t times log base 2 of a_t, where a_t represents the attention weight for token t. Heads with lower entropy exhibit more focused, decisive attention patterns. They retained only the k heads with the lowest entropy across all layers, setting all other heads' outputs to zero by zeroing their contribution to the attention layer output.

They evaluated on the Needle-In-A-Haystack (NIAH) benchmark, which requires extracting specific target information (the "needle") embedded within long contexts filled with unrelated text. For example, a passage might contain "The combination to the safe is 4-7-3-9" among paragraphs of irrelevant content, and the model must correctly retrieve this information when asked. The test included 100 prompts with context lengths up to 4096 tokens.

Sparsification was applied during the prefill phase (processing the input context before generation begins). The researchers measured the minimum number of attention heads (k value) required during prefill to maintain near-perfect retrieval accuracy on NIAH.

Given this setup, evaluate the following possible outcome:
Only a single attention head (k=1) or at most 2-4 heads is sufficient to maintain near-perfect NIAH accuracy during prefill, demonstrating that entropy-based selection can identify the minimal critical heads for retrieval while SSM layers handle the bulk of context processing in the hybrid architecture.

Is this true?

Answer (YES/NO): NO